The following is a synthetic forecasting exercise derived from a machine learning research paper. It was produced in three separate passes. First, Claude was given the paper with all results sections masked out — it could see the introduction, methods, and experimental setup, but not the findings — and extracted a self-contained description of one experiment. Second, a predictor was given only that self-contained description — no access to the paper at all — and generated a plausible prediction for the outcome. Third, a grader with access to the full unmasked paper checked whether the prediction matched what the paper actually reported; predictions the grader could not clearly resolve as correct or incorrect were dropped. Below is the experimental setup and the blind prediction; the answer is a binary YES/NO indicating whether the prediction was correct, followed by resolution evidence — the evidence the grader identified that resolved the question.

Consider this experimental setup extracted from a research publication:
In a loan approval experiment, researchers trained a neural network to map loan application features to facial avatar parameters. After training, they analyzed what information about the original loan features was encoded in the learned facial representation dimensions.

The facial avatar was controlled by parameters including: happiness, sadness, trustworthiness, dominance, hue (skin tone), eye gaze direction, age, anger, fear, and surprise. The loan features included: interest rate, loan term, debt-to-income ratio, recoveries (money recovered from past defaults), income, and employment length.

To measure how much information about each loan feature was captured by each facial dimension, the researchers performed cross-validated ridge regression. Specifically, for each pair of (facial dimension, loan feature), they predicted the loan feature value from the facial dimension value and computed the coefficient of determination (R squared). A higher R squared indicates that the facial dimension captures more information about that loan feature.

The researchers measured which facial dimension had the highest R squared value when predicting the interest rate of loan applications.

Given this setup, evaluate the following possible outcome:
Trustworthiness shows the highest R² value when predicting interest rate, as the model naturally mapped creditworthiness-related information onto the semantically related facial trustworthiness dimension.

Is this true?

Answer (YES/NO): YES